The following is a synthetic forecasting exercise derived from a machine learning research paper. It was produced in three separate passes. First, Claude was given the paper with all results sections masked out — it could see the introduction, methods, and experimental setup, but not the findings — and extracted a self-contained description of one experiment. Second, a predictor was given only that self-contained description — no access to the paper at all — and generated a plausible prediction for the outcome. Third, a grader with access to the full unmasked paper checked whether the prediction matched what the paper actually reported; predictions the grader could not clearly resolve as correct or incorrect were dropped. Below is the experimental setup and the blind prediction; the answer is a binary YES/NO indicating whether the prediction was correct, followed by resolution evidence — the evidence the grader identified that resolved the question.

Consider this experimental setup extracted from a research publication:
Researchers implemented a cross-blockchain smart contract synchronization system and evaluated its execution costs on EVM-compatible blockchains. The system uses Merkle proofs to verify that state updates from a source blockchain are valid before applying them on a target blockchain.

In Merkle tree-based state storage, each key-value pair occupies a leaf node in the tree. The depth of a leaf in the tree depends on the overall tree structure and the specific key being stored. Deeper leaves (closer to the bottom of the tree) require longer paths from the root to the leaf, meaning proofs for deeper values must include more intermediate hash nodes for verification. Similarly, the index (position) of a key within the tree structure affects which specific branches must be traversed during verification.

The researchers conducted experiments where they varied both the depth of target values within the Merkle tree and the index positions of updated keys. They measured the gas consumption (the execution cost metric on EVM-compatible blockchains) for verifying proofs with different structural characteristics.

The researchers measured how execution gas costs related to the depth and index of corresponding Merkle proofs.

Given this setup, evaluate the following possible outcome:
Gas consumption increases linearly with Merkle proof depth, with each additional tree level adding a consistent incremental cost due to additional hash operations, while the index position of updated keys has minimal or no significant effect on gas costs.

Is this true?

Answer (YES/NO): NO